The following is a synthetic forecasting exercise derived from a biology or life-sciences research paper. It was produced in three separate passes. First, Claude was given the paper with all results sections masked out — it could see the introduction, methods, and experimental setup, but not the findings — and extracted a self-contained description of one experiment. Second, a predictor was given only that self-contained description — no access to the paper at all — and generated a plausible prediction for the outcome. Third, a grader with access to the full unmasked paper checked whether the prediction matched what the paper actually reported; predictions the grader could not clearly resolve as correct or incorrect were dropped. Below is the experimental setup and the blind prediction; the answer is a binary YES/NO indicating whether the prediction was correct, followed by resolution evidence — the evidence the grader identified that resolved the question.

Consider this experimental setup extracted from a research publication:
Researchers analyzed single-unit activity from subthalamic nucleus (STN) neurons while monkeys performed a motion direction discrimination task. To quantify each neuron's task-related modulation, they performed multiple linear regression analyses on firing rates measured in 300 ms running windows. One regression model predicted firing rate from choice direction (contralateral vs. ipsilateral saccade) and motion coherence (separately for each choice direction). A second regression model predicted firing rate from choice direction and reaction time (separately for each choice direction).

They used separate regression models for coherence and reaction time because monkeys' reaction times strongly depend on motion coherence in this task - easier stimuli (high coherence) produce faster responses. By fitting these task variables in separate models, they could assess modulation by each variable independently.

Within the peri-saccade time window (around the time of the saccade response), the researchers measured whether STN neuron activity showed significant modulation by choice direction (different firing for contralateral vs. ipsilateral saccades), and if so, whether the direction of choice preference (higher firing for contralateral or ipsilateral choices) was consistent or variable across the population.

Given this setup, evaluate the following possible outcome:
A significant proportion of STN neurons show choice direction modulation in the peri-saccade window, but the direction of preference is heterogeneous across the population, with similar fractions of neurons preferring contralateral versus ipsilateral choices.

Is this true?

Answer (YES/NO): YES